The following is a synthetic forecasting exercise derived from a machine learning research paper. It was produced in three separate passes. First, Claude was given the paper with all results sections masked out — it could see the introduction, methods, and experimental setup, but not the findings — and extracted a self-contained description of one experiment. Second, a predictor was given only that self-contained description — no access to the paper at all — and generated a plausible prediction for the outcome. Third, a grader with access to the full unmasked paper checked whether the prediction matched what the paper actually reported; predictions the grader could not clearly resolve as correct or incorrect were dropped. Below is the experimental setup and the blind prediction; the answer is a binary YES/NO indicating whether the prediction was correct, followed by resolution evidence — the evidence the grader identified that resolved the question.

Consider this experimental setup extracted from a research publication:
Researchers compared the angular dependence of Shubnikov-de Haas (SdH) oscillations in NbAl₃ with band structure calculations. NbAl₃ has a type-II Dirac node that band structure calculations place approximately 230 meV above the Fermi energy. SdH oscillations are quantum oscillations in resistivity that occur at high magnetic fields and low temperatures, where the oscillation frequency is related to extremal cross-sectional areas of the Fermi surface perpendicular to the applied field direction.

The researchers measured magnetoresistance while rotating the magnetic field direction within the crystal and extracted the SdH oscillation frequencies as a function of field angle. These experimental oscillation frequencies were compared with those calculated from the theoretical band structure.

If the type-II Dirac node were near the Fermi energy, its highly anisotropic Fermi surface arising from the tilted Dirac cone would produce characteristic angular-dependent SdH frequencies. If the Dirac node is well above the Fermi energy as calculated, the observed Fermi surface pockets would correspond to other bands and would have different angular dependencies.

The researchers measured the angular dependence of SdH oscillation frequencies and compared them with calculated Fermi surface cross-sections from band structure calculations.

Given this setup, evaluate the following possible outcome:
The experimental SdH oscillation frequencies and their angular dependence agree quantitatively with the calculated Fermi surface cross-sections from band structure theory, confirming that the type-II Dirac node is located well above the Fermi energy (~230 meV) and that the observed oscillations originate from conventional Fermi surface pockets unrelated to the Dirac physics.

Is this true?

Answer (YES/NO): NO